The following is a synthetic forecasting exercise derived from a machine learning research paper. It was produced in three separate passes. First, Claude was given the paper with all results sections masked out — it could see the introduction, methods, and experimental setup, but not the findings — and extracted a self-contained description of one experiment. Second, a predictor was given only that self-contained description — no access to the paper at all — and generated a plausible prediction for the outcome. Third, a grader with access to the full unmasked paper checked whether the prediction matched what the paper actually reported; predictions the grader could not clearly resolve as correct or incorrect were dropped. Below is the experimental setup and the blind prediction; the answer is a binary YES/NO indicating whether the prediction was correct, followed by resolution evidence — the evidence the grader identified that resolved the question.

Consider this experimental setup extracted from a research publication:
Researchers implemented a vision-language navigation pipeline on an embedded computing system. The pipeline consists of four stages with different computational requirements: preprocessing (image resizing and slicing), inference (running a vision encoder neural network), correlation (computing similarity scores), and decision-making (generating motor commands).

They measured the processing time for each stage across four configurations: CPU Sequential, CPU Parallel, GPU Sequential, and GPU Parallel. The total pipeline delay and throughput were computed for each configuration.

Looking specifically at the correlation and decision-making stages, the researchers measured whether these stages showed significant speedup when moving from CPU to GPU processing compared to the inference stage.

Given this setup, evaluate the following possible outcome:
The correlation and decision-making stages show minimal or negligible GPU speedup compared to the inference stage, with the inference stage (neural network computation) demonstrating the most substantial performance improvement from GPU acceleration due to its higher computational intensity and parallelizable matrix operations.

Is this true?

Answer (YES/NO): YES